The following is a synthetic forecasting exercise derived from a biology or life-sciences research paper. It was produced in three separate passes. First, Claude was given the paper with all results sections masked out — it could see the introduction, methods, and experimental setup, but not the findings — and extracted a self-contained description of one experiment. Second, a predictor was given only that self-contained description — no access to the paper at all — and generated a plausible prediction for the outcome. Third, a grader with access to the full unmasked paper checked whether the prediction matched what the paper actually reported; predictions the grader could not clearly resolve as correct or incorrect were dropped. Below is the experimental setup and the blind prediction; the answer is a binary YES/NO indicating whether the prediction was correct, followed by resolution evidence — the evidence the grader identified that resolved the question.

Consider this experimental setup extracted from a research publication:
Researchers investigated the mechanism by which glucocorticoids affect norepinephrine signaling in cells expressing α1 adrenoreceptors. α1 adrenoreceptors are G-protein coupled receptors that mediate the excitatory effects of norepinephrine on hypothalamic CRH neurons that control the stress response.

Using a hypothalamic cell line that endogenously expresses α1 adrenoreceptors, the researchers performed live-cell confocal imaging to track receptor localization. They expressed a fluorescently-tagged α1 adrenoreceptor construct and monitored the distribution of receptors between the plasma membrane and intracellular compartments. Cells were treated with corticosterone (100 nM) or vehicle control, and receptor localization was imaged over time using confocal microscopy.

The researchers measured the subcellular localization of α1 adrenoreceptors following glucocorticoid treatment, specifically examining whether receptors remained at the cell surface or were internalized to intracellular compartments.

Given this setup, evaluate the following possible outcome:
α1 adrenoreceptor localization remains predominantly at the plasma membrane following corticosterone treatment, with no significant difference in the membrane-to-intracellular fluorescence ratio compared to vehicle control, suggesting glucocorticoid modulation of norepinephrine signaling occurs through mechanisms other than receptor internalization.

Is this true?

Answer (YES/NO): NO